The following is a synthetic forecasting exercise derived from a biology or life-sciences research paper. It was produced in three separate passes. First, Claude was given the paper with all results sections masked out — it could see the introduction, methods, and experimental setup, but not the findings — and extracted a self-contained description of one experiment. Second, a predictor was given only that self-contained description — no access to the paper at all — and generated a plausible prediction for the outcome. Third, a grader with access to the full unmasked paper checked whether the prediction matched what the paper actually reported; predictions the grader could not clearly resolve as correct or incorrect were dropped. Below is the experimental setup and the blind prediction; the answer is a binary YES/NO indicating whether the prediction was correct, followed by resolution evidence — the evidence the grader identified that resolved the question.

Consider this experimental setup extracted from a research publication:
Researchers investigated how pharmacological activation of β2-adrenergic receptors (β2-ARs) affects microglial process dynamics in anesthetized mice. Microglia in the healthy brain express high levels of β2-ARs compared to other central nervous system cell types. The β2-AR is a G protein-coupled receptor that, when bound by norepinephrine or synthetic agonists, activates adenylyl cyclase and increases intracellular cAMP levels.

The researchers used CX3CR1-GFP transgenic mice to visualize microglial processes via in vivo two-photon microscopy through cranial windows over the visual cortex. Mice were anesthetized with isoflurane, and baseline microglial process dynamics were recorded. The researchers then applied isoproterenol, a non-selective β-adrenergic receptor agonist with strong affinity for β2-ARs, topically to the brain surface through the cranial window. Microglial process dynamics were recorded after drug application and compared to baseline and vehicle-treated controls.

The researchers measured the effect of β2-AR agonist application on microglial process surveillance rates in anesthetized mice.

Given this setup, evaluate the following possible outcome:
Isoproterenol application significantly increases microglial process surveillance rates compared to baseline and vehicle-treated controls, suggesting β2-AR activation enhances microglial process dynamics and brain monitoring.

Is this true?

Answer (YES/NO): NO